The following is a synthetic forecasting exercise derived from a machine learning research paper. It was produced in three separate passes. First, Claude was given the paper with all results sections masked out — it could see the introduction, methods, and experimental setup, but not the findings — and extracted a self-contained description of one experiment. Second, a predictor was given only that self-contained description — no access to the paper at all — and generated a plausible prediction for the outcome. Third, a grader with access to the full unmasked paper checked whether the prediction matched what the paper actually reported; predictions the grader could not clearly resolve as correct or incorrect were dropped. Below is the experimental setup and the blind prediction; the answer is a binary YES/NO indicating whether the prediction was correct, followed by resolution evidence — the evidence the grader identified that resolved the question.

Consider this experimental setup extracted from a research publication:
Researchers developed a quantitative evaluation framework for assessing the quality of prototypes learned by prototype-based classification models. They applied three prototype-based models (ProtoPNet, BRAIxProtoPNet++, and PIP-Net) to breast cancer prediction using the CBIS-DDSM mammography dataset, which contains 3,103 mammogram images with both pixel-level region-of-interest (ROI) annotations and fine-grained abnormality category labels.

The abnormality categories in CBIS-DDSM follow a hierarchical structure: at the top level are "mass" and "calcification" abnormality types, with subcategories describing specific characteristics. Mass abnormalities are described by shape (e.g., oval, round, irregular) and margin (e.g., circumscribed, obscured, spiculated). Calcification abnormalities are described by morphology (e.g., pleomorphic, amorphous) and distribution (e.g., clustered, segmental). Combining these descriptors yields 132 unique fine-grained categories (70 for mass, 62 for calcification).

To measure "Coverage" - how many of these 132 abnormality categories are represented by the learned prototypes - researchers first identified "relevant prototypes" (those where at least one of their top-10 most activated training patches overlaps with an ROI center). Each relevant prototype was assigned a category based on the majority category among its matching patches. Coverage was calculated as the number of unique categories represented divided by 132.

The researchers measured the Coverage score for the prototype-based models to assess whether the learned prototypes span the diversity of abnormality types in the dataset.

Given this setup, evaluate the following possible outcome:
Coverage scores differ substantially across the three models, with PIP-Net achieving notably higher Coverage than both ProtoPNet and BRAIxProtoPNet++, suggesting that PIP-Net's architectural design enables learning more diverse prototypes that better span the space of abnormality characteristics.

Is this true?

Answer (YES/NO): NO